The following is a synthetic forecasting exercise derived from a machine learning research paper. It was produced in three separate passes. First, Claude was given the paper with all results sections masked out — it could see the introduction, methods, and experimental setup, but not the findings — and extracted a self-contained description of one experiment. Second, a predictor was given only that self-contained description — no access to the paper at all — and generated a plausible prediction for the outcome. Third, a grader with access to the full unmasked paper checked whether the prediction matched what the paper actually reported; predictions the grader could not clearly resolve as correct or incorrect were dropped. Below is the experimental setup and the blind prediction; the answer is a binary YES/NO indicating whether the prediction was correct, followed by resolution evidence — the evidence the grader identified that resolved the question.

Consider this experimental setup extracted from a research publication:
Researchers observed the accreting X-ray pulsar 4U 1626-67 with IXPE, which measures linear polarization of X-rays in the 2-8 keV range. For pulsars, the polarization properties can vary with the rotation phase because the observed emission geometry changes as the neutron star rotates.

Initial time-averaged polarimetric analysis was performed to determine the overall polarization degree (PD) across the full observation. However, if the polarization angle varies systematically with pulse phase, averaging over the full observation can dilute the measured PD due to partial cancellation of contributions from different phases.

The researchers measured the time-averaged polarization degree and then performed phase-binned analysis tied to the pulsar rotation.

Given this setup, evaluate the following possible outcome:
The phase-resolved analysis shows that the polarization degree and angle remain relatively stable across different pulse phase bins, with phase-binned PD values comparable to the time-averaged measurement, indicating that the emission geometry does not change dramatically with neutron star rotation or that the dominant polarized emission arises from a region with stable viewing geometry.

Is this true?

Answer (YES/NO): NO